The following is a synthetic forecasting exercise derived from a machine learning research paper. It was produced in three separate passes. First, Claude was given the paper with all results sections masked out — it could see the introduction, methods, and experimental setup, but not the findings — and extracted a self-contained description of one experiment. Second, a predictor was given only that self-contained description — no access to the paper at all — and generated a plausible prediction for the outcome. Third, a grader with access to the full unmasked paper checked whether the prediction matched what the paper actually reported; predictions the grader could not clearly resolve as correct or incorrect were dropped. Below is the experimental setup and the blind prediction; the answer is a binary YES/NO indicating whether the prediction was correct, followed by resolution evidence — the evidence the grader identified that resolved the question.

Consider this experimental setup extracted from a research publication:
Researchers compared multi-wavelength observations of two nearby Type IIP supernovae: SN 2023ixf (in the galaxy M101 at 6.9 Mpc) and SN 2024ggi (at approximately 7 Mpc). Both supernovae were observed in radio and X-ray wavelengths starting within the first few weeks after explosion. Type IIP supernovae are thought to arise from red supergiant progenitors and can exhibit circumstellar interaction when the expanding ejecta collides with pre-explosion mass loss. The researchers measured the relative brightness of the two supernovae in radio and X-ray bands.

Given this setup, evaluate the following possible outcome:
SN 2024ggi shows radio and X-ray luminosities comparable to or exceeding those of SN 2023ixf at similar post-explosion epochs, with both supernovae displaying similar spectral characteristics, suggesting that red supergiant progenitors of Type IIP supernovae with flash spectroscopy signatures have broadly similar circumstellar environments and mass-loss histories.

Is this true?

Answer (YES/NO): NO